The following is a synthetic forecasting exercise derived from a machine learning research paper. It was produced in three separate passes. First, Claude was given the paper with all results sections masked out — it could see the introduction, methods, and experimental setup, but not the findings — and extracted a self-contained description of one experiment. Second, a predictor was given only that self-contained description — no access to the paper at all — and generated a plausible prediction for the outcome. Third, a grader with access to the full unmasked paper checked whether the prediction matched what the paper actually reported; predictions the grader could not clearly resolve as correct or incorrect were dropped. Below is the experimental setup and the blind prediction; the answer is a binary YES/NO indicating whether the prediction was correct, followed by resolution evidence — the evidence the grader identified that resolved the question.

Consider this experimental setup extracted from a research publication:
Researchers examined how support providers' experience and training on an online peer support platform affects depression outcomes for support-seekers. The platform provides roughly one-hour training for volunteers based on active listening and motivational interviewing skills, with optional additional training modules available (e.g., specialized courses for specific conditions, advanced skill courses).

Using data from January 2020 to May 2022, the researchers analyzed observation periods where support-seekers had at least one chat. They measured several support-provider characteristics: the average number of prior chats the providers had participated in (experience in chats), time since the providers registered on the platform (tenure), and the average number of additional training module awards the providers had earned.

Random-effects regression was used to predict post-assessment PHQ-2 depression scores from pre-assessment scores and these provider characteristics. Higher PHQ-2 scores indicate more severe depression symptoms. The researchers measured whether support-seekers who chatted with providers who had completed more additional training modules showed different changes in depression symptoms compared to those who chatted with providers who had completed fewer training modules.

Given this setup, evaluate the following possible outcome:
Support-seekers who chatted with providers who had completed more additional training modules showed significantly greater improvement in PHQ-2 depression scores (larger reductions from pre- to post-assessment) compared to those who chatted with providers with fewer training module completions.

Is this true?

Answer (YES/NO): NO